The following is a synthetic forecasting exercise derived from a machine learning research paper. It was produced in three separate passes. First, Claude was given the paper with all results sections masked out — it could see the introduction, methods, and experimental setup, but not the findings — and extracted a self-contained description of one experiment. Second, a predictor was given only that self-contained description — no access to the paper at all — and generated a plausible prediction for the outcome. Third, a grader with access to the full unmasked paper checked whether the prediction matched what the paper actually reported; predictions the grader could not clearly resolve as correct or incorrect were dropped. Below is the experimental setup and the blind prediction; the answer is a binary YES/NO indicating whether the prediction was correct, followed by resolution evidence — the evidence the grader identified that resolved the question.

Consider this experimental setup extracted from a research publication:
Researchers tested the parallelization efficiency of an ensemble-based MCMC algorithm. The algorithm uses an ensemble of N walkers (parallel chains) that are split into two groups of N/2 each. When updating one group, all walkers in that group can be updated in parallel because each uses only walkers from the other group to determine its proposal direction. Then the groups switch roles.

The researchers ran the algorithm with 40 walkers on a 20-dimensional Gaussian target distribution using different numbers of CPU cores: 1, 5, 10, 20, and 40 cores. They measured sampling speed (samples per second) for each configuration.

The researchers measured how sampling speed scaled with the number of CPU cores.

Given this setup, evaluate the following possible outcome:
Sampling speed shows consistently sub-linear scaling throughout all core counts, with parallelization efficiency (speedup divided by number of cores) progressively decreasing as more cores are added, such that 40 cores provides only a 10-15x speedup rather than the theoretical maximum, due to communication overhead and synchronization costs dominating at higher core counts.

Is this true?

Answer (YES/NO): NO